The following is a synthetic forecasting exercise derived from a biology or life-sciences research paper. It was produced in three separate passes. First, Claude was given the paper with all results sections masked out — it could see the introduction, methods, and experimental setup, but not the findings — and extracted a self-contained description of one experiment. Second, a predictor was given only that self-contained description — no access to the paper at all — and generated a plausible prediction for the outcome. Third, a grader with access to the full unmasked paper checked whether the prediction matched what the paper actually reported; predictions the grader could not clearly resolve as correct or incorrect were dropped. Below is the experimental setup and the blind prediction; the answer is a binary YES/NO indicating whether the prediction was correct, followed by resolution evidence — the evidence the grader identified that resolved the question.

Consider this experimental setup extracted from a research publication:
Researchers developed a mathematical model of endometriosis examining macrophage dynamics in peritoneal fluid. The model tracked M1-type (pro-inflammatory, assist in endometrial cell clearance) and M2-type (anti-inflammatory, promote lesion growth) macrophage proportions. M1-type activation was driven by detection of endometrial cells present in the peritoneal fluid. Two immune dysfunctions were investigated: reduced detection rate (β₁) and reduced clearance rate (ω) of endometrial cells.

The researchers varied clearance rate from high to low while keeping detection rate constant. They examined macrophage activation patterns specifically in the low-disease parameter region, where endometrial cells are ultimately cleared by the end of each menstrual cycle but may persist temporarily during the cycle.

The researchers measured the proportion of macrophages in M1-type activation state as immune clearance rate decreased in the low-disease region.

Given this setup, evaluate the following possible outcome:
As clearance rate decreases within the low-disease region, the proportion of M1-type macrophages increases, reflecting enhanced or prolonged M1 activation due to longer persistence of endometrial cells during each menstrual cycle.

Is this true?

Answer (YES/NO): YES